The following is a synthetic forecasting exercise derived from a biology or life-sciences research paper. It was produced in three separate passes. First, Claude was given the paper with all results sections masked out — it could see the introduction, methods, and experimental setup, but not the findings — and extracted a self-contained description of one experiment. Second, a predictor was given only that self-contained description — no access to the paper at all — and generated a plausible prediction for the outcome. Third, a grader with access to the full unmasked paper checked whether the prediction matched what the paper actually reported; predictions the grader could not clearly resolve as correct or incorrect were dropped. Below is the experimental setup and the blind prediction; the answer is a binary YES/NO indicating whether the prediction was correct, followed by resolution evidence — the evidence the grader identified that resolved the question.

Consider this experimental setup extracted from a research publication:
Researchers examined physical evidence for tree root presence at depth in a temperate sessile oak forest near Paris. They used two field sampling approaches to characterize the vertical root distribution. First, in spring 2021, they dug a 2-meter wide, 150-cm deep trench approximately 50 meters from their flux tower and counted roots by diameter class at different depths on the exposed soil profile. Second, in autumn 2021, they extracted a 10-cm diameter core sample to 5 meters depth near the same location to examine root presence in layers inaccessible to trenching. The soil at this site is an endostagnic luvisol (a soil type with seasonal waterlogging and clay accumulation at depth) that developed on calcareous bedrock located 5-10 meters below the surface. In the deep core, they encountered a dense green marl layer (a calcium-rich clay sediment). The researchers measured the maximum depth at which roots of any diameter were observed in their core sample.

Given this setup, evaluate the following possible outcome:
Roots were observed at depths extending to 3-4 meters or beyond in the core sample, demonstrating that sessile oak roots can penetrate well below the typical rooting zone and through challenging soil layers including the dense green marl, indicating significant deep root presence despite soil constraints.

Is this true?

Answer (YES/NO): NO